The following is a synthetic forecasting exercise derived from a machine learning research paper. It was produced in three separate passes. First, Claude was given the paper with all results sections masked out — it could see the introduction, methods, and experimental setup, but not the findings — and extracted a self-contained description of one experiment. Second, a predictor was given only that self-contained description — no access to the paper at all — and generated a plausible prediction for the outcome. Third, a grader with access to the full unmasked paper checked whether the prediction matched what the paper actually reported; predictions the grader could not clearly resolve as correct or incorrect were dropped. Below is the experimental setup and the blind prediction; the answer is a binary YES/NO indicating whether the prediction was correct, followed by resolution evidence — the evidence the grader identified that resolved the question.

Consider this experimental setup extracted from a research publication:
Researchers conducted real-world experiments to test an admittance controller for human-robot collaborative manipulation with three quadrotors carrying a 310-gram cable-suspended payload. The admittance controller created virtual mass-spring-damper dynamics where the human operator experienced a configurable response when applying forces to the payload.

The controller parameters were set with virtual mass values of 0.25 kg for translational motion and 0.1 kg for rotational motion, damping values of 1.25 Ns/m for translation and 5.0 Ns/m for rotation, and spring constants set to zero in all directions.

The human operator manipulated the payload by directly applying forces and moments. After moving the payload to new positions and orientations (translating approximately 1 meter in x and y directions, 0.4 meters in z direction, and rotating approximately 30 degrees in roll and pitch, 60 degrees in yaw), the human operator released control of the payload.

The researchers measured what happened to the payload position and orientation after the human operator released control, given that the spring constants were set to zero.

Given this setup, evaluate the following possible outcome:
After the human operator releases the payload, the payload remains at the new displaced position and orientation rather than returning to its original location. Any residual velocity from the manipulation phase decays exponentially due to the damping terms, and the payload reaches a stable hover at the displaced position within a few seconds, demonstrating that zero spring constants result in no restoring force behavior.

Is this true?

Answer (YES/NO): YES